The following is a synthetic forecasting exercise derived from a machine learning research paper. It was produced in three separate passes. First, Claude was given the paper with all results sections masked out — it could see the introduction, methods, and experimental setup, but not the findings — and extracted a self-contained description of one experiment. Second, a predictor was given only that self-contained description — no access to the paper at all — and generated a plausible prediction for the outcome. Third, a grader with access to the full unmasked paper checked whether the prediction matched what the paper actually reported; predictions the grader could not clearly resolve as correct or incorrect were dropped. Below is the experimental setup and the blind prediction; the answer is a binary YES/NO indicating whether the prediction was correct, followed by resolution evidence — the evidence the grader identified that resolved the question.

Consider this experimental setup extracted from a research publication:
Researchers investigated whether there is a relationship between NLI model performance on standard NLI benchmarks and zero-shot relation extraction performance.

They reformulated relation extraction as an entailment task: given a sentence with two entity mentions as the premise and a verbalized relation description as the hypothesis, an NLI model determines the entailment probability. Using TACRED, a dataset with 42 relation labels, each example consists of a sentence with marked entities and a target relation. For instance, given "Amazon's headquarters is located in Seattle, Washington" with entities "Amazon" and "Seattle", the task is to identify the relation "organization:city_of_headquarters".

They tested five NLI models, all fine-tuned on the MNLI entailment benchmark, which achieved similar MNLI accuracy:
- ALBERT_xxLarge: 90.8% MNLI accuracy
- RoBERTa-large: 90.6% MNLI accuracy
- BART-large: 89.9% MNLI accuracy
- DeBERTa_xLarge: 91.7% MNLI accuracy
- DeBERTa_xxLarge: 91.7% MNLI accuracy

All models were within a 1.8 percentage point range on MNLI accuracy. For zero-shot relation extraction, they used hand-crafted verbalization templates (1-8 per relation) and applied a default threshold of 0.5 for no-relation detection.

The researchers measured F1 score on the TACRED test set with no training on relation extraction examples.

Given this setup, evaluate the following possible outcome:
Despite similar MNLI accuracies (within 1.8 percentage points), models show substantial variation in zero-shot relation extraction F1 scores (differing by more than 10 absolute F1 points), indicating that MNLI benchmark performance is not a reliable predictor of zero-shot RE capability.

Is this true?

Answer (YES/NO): NO